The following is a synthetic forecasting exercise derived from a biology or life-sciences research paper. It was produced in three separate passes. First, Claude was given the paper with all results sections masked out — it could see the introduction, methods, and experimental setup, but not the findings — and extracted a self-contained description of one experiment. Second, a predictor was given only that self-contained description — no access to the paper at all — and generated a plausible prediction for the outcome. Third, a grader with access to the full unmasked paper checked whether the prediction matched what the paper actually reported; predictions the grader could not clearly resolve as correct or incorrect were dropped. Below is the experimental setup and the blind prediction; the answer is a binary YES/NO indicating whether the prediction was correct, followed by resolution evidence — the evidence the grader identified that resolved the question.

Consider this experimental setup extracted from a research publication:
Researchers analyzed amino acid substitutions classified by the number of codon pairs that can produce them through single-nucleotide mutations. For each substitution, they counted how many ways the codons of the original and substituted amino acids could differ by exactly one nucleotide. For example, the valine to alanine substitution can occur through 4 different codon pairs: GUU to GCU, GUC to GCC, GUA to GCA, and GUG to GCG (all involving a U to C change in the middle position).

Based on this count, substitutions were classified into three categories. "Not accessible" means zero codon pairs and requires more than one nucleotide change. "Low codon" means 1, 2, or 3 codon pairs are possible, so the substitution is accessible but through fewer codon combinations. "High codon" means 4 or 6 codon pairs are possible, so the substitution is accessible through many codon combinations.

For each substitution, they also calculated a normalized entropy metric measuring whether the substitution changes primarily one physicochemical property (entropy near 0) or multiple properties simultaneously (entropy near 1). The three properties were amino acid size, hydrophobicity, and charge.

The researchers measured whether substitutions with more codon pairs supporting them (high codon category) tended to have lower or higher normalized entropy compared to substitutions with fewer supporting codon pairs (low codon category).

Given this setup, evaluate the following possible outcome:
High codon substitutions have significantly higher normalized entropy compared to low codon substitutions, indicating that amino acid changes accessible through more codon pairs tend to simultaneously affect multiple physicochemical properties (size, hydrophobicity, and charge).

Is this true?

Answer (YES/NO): NO